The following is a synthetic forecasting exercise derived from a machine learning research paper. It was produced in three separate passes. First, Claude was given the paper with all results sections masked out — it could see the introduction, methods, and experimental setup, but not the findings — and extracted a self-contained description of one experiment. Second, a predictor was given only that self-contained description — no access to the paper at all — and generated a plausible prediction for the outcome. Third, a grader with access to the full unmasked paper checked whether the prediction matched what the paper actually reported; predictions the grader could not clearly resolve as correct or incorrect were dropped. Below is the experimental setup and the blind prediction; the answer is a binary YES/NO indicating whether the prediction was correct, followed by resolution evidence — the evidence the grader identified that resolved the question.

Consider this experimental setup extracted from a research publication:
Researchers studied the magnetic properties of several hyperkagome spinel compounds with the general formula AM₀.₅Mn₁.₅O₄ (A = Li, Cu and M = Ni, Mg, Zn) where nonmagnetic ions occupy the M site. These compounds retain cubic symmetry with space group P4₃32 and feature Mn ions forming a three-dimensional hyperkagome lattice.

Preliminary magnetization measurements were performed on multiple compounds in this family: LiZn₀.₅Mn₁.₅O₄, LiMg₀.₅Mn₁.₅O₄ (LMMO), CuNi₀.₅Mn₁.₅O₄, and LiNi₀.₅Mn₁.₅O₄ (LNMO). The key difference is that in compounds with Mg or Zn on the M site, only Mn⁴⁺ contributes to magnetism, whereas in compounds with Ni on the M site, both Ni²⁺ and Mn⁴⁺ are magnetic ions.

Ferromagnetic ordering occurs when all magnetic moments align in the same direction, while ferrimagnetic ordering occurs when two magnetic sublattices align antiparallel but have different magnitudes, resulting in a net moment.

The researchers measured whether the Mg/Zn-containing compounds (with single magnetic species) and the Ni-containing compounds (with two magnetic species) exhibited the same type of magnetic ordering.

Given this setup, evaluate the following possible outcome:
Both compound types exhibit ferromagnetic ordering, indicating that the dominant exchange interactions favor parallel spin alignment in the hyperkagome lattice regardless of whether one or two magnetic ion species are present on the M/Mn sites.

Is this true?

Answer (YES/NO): NO